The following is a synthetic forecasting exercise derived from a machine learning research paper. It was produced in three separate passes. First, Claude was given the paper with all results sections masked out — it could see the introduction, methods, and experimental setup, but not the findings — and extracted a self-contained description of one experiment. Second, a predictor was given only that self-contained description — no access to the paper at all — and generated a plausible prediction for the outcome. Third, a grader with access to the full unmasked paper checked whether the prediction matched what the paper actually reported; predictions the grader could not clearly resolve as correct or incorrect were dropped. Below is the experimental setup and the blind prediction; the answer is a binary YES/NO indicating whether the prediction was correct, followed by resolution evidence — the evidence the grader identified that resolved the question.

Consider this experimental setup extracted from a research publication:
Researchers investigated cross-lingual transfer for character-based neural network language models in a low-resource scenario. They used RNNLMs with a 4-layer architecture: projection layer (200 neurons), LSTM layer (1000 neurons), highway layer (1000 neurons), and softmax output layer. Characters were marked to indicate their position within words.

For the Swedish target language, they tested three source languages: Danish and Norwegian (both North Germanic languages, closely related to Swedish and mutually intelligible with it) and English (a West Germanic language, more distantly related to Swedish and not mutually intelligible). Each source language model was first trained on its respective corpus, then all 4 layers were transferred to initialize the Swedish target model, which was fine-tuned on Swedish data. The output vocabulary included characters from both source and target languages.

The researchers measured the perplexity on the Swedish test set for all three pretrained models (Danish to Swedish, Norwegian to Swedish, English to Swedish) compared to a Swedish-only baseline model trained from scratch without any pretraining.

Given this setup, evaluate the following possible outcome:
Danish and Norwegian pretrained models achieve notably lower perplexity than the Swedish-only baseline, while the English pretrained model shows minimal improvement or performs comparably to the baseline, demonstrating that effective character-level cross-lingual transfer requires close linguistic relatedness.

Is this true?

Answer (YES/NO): NO